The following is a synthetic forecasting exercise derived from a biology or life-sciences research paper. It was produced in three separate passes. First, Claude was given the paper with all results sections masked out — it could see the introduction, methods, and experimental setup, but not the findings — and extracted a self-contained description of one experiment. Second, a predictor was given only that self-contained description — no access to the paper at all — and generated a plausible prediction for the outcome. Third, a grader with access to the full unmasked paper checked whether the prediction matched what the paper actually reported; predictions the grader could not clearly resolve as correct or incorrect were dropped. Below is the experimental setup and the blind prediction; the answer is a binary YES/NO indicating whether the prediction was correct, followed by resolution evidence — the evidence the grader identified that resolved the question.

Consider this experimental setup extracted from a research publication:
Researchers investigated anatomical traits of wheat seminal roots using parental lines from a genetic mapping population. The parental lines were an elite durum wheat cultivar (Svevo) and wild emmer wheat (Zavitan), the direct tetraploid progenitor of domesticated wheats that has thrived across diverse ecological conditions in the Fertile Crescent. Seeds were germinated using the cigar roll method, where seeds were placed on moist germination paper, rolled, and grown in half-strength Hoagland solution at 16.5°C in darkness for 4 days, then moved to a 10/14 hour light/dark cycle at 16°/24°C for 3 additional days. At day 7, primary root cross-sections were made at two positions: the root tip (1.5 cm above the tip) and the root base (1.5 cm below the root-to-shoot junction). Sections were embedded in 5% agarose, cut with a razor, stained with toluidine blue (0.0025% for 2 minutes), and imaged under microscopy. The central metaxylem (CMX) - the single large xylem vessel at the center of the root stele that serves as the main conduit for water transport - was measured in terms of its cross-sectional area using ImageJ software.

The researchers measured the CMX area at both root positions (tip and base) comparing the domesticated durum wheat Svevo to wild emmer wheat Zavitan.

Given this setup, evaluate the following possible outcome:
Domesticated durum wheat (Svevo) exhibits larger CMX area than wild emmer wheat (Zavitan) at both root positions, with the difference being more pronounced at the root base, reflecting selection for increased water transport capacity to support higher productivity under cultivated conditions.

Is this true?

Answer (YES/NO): NO